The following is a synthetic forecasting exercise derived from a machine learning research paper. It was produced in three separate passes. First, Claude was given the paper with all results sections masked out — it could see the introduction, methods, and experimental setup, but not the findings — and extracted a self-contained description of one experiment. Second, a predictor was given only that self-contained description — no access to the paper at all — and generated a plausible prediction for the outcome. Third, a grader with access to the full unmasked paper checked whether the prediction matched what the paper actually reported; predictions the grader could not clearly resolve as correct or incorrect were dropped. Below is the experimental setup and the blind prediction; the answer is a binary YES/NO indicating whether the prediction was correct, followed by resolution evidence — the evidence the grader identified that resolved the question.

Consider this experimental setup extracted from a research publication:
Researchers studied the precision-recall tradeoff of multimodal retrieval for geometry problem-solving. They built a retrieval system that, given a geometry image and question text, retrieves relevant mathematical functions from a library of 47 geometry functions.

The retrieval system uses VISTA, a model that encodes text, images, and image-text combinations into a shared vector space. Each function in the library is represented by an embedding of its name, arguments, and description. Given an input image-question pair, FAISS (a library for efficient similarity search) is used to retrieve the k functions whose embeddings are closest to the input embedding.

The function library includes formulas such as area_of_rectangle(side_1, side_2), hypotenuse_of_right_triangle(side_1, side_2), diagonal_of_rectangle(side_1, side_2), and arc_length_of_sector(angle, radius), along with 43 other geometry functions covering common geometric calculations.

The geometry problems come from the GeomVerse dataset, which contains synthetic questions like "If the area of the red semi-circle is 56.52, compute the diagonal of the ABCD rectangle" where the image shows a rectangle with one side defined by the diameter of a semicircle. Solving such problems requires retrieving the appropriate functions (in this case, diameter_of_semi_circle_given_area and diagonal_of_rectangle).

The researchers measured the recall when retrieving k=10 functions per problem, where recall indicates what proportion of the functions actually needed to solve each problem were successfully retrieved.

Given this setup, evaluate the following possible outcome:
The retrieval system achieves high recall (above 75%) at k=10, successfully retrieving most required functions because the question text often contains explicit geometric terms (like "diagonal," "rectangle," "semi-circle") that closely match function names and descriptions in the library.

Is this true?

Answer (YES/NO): YES